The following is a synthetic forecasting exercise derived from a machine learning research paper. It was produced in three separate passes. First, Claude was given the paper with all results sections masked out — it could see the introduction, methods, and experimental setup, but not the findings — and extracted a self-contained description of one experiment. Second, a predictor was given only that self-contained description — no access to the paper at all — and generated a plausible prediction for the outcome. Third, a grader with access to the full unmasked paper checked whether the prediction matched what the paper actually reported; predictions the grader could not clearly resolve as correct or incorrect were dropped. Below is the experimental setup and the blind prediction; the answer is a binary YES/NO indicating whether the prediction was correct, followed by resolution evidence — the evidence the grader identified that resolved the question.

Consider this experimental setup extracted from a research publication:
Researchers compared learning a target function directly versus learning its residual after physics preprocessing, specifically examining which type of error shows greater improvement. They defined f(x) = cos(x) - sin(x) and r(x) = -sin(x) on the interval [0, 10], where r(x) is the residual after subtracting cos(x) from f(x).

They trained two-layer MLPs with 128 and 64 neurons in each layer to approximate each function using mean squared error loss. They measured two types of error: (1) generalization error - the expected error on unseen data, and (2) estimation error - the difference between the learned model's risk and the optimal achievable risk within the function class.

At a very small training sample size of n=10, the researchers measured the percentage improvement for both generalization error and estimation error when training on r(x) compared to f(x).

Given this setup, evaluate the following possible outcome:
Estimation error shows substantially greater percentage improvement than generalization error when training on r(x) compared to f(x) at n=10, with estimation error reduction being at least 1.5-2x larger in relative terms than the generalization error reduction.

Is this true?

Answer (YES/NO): NO